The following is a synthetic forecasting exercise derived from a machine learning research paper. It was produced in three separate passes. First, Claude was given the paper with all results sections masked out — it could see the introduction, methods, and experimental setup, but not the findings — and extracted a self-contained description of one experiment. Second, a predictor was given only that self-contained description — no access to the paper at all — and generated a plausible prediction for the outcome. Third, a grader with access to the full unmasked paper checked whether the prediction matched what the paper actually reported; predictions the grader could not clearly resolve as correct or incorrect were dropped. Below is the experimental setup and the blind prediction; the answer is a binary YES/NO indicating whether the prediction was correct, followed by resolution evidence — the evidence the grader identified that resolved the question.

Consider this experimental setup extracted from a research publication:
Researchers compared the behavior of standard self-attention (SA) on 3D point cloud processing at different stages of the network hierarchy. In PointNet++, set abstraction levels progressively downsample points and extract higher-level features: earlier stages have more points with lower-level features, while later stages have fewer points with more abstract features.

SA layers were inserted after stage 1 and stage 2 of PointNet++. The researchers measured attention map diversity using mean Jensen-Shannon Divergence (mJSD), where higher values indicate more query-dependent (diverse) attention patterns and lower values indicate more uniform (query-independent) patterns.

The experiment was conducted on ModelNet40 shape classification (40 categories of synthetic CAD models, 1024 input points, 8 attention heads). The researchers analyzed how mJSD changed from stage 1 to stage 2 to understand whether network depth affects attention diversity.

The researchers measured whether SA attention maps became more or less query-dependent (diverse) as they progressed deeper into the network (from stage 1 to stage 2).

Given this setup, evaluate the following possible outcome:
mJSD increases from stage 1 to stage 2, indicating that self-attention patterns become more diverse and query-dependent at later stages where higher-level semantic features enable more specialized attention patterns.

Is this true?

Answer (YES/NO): NO